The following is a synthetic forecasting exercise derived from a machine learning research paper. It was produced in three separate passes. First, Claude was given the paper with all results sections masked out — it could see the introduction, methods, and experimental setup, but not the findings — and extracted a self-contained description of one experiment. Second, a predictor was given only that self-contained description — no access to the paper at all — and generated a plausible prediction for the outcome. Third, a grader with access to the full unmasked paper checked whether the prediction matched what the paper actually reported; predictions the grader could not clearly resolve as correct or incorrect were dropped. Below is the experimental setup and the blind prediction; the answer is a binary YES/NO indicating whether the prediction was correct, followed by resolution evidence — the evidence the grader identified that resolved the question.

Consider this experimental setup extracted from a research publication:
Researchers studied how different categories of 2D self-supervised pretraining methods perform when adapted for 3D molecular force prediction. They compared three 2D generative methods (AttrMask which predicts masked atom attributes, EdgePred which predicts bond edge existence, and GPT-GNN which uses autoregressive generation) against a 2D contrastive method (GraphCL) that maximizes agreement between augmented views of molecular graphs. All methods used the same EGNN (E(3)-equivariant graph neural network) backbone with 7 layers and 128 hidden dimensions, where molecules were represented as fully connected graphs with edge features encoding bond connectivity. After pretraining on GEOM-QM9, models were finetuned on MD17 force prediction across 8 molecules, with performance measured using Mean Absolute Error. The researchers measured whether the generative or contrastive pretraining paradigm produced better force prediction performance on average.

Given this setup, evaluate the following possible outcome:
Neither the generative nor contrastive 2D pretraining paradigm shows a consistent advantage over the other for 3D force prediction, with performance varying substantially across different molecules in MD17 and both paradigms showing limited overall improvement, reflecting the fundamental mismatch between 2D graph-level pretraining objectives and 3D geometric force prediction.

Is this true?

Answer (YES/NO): NO